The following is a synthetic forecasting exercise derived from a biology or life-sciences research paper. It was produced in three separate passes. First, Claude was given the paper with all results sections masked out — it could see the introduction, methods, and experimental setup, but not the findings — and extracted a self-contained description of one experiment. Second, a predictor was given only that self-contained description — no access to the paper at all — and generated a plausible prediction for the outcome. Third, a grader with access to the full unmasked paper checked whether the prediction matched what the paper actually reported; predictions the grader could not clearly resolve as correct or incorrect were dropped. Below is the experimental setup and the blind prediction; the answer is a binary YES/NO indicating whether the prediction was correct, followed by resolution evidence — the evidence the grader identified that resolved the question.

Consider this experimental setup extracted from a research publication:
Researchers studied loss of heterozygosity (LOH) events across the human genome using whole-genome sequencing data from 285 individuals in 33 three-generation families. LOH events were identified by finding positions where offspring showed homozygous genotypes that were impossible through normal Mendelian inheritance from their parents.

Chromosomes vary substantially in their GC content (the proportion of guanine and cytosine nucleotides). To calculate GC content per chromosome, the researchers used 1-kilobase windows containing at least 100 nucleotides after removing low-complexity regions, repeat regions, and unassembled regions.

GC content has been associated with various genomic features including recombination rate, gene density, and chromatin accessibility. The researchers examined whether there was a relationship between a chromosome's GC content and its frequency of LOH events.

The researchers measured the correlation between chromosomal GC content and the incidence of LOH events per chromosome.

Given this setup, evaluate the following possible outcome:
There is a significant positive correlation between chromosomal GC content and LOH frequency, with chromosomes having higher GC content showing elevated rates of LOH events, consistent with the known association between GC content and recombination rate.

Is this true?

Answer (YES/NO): YES